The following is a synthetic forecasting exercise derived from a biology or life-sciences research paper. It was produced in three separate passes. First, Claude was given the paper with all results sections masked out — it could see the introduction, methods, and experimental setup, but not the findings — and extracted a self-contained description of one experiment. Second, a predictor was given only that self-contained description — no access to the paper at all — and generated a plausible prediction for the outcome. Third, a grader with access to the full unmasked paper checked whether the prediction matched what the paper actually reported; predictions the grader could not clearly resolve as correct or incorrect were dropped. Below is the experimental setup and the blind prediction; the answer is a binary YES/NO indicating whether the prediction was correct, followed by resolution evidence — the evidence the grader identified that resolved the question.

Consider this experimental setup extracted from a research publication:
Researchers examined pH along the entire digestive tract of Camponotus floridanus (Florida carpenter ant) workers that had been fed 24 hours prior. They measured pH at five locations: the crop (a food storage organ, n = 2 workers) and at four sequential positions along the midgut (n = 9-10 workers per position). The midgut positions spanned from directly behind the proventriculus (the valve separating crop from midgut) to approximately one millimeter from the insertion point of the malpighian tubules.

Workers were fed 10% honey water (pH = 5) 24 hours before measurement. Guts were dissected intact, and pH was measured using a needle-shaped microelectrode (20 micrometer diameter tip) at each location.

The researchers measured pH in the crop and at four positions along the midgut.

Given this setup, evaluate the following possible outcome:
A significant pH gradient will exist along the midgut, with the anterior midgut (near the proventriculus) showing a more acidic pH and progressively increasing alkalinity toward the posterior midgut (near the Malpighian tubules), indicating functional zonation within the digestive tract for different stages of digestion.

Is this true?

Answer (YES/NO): NO